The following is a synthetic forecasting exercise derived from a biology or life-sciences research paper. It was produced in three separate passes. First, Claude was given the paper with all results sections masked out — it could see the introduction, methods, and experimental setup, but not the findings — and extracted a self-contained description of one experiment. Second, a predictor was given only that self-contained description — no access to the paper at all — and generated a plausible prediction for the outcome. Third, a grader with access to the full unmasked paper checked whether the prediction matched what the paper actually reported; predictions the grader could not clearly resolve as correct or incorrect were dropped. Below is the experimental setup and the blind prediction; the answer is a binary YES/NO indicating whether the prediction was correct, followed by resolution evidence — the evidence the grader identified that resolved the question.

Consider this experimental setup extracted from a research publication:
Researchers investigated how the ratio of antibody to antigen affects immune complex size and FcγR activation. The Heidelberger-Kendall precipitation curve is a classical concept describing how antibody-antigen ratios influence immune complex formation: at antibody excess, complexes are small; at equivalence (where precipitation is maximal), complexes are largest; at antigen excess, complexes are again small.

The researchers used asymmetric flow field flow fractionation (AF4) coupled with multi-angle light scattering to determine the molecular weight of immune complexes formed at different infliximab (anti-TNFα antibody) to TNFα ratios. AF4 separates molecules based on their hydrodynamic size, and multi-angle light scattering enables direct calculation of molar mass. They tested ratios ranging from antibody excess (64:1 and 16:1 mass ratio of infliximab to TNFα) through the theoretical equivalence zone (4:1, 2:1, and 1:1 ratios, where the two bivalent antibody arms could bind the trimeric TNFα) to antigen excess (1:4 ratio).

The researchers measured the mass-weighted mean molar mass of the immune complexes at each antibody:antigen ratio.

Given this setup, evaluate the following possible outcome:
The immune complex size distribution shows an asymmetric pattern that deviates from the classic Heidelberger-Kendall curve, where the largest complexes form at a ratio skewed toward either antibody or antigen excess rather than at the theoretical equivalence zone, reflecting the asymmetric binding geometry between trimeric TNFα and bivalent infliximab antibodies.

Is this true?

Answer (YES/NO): NO